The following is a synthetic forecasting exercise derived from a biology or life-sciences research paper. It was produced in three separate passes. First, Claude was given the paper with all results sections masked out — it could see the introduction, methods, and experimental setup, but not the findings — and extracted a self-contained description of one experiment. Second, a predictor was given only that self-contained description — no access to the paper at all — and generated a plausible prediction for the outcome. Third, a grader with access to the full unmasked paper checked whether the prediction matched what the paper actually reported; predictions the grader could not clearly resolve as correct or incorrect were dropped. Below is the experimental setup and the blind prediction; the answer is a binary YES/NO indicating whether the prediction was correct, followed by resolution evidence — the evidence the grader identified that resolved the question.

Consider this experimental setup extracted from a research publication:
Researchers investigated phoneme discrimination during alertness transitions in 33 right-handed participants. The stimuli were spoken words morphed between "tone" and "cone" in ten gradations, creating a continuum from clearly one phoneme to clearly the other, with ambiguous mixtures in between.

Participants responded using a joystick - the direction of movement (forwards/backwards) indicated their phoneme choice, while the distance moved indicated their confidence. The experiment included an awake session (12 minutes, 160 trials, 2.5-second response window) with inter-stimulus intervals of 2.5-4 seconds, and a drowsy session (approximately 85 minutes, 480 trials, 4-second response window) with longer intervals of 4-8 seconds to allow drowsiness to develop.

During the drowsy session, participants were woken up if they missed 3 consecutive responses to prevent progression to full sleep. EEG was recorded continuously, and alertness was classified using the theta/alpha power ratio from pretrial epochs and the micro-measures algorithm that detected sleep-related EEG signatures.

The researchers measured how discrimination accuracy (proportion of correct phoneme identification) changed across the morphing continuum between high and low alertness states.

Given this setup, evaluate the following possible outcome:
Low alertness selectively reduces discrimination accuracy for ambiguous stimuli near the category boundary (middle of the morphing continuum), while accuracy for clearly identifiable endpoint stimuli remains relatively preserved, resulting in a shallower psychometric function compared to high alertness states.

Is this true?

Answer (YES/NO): YES